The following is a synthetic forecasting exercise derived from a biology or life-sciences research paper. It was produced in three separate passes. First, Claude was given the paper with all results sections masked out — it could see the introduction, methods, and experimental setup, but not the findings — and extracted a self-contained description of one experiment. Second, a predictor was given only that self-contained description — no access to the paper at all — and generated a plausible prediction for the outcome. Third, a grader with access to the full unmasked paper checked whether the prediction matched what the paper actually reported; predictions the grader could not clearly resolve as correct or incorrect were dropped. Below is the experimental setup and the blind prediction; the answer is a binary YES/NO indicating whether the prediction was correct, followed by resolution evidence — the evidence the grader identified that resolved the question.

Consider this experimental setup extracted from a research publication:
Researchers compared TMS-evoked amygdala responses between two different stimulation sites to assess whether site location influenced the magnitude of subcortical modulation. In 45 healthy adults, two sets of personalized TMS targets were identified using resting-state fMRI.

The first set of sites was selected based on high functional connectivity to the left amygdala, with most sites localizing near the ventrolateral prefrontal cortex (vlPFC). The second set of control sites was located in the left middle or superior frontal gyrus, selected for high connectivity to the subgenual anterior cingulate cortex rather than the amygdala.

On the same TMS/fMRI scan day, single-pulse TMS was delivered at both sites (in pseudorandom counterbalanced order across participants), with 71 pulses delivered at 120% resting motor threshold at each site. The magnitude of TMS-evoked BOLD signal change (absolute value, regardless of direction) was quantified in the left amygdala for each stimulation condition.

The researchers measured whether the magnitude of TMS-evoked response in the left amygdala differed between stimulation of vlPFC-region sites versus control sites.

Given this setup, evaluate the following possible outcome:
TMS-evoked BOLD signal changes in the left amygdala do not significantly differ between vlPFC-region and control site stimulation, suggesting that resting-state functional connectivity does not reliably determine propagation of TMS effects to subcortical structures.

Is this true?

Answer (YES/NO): YES